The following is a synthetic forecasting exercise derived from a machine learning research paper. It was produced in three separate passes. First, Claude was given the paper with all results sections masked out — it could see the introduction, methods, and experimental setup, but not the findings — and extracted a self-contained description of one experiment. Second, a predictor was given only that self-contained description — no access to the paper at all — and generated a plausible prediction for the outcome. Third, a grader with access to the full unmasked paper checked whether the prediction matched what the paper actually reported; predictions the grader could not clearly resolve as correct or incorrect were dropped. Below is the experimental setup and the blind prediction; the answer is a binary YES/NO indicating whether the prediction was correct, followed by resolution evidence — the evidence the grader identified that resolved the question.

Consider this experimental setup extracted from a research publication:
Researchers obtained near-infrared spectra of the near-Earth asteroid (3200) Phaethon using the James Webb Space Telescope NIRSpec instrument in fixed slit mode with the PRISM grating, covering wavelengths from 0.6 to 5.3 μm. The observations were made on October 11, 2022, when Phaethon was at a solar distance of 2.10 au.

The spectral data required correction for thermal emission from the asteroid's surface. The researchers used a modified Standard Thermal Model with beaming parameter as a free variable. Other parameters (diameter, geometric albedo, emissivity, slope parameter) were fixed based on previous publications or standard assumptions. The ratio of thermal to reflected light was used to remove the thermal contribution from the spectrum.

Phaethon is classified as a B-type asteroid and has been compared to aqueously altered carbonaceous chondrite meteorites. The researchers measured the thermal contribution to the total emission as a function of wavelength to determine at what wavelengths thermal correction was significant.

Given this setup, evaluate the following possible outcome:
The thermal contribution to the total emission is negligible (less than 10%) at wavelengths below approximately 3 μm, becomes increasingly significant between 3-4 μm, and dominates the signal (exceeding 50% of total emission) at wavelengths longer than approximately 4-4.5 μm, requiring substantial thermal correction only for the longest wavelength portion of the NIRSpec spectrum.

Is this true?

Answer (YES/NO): YES